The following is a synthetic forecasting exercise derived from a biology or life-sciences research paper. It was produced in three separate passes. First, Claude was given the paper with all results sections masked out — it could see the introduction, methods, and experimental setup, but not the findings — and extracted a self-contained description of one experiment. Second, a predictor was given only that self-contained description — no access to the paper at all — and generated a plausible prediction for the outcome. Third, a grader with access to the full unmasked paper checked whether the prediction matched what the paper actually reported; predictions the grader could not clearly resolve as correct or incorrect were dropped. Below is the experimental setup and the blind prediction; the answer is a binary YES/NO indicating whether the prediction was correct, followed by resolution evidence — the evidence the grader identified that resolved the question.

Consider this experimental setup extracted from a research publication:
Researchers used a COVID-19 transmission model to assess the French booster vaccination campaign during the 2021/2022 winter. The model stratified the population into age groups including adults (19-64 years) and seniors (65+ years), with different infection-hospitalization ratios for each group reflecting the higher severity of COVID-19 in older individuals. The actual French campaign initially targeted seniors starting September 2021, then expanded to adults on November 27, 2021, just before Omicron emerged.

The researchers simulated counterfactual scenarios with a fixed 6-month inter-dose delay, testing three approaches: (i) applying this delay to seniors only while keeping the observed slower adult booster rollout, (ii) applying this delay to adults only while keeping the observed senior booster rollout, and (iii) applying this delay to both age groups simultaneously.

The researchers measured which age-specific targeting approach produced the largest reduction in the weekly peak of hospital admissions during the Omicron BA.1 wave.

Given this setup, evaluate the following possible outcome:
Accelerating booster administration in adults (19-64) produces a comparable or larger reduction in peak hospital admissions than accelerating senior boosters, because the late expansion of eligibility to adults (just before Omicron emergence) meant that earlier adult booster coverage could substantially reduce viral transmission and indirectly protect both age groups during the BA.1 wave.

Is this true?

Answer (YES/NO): YES